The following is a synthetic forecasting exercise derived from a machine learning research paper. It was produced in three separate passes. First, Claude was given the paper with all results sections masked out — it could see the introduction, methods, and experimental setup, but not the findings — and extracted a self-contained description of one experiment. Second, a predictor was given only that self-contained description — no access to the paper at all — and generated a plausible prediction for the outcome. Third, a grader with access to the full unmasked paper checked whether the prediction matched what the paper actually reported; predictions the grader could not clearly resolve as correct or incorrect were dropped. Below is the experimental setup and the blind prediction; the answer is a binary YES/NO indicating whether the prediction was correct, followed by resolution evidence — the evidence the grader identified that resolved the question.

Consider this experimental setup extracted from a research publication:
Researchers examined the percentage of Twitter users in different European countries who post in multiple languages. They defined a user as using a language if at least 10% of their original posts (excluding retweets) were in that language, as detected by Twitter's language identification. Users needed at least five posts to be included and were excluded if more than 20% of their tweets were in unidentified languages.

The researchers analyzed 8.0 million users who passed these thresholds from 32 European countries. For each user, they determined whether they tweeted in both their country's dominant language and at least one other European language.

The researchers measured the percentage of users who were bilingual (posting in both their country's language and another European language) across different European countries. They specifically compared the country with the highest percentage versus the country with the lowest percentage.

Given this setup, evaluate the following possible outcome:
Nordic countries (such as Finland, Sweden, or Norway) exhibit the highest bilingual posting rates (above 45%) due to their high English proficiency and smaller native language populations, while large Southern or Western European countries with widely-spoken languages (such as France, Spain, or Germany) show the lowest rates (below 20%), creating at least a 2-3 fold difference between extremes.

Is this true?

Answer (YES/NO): NO